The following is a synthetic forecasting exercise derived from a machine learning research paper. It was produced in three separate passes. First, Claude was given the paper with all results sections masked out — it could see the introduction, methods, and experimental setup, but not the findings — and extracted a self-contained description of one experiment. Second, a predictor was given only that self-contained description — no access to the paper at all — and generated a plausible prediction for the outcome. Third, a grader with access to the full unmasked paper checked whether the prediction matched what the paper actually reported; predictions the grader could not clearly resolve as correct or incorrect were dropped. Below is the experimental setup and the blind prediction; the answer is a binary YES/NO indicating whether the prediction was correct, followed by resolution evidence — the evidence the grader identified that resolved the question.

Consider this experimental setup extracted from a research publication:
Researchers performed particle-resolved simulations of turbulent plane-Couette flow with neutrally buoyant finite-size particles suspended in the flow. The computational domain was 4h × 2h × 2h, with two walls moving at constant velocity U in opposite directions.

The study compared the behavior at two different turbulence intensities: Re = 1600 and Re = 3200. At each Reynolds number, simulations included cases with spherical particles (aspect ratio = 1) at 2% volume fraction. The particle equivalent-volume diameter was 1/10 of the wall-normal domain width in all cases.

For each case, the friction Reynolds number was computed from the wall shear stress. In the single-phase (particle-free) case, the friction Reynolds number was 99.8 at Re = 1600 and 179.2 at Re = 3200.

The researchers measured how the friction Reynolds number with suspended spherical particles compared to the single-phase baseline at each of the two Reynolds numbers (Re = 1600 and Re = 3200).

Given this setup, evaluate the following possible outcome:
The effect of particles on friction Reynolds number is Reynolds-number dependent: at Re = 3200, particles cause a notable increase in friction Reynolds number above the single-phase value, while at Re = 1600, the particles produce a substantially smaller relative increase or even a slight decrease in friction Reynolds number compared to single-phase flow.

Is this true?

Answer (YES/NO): NO